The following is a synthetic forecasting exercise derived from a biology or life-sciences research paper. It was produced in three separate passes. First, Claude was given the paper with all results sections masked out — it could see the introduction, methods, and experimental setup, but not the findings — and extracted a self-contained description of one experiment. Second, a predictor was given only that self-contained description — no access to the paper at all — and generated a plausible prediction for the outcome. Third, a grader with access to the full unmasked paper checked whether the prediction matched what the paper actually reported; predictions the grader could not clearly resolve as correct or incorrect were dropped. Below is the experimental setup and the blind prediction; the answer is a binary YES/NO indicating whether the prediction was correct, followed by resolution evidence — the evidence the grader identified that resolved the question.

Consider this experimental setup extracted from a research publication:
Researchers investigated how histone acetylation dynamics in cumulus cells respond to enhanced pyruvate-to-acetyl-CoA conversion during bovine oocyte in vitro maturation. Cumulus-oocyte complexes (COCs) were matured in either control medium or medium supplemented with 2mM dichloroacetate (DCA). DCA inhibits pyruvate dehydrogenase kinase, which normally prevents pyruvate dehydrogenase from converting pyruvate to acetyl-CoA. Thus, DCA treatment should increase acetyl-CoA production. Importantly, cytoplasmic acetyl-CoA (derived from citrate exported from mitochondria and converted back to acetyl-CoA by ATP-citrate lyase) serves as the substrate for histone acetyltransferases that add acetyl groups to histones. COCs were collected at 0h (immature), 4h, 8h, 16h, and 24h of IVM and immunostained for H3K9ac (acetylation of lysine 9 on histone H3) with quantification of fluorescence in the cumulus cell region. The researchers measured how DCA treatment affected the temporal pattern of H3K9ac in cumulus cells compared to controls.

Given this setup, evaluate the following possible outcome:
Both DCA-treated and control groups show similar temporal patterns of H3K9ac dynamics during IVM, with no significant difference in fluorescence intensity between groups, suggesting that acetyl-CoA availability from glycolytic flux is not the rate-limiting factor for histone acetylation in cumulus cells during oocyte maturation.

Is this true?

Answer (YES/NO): NO